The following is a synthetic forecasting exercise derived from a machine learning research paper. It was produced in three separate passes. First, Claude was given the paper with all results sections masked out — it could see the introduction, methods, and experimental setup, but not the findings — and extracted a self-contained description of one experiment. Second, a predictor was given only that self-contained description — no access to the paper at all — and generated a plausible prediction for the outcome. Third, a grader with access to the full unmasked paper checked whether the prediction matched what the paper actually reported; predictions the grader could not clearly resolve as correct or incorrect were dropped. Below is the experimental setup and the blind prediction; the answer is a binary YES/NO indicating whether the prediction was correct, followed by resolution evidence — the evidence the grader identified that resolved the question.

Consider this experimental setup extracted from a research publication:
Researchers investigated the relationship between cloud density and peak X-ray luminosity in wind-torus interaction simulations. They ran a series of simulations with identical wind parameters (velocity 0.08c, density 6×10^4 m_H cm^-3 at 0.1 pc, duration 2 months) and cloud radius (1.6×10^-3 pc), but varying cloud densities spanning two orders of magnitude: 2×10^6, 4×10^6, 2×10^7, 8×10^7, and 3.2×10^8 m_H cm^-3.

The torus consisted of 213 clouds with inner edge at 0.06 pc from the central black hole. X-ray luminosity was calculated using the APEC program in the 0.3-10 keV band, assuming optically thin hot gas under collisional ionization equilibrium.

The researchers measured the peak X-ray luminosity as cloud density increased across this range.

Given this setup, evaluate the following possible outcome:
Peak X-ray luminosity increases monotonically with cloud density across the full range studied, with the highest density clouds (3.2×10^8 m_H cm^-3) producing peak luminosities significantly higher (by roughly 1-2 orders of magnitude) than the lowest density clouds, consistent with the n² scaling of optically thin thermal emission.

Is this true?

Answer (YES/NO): NO